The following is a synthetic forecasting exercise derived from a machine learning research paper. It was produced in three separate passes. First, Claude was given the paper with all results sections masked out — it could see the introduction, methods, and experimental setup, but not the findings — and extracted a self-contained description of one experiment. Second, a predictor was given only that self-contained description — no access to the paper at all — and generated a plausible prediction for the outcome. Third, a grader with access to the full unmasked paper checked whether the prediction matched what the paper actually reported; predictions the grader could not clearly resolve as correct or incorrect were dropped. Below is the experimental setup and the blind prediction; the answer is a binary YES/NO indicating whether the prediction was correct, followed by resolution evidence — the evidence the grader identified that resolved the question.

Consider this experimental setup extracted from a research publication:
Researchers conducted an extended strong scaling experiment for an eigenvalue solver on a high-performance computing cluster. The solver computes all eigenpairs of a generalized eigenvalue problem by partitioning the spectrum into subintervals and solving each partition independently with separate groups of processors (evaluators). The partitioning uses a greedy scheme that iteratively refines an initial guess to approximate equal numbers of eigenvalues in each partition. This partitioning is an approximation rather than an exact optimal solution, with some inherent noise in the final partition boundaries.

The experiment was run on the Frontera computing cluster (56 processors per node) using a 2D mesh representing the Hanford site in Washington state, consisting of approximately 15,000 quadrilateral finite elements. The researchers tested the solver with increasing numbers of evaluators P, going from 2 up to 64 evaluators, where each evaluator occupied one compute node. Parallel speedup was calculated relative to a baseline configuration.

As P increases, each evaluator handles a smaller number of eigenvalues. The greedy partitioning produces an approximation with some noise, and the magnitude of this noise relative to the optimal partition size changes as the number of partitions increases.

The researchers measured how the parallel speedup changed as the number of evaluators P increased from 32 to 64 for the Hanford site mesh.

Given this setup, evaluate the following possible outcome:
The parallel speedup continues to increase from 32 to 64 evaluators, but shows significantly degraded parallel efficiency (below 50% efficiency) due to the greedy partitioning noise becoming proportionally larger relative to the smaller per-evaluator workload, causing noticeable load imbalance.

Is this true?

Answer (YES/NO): NO